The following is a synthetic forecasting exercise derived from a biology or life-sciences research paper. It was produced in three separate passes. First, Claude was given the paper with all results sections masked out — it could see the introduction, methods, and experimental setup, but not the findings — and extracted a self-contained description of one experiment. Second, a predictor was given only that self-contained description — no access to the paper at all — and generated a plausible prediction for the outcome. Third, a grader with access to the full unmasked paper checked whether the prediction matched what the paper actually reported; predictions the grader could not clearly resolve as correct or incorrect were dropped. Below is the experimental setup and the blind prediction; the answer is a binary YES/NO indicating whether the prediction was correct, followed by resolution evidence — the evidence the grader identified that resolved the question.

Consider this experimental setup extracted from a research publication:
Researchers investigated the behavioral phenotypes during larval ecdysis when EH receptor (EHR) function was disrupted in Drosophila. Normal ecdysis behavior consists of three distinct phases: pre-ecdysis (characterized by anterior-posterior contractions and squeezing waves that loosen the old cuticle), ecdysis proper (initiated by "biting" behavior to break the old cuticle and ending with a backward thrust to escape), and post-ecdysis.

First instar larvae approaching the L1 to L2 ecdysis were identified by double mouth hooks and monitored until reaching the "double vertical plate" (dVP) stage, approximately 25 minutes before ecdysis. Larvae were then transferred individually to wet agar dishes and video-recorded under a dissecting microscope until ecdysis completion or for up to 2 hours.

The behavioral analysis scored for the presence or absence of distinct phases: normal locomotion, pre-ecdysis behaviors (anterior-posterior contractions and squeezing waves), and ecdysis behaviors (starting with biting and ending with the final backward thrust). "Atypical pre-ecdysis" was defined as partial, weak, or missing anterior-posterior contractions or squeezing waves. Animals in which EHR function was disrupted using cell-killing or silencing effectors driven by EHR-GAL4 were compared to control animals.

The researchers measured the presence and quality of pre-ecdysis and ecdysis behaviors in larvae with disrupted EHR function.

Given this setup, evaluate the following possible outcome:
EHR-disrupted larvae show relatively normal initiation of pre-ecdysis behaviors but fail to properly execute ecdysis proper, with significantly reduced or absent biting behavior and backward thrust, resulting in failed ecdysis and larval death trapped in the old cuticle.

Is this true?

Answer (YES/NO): NO